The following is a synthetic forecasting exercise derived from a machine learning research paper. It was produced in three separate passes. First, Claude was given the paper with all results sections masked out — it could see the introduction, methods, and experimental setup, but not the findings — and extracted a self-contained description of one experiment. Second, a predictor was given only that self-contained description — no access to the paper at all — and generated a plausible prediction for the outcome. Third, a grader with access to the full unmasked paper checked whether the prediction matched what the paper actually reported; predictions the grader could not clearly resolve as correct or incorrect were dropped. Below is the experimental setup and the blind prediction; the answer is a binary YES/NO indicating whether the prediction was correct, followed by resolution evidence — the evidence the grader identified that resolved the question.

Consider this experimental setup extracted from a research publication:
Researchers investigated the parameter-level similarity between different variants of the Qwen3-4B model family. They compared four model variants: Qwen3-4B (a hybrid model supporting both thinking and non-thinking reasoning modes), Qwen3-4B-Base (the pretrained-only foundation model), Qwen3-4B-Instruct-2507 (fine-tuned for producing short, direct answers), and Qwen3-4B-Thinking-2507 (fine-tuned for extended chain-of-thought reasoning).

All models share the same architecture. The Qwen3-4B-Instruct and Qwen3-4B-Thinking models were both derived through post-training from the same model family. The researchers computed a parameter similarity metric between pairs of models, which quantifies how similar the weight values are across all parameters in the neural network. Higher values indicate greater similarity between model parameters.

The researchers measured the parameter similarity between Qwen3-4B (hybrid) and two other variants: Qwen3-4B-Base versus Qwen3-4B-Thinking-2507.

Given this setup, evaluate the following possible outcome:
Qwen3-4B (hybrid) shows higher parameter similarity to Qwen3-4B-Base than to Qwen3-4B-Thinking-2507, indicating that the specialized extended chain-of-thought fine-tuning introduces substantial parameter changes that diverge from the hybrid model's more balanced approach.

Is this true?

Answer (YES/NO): NO